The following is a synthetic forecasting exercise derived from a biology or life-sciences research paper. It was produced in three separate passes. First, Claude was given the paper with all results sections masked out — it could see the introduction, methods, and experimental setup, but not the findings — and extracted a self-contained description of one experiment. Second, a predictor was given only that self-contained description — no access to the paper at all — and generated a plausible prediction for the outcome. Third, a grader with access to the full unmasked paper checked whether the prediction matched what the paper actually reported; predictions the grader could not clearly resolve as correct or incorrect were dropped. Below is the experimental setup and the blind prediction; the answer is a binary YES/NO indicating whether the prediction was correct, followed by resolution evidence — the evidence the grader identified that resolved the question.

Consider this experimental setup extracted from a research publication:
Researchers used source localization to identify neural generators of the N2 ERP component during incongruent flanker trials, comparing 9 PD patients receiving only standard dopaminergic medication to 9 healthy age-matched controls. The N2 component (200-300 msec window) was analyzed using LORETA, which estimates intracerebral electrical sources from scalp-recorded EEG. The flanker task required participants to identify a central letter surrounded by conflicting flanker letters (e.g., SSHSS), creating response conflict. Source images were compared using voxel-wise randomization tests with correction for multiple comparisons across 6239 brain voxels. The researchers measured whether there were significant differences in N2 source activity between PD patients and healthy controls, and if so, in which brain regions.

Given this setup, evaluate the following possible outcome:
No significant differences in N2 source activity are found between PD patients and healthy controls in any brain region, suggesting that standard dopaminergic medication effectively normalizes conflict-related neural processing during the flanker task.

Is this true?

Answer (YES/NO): YES